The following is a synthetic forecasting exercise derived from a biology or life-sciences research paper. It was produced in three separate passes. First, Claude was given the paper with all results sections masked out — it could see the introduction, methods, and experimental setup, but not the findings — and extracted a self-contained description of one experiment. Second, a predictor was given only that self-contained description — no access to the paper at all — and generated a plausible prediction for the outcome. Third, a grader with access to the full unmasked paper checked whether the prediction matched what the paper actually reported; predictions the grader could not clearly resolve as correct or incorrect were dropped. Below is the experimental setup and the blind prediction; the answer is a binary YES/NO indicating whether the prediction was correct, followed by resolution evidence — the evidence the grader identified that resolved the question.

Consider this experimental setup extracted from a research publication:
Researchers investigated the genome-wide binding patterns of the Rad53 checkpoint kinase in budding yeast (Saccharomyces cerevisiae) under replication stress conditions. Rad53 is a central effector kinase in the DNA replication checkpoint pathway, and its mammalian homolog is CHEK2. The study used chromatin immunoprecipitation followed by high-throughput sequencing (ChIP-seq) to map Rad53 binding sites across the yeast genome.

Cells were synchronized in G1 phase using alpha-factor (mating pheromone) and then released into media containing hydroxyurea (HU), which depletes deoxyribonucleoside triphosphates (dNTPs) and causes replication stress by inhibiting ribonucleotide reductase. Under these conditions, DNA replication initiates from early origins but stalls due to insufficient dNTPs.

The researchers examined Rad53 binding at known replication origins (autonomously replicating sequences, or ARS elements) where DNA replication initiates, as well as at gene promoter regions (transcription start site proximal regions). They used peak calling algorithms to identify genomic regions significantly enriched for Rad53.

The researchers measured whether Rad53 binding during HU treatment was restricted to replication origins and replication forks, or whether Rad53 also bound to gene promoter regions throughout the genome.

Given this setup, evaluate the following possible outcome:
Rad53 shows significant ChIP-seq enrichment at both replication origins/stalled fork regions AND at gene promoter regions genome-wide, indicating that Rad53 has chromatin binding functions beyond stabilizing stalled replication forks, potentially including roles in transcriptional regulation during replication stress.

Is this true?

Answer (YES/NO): YES